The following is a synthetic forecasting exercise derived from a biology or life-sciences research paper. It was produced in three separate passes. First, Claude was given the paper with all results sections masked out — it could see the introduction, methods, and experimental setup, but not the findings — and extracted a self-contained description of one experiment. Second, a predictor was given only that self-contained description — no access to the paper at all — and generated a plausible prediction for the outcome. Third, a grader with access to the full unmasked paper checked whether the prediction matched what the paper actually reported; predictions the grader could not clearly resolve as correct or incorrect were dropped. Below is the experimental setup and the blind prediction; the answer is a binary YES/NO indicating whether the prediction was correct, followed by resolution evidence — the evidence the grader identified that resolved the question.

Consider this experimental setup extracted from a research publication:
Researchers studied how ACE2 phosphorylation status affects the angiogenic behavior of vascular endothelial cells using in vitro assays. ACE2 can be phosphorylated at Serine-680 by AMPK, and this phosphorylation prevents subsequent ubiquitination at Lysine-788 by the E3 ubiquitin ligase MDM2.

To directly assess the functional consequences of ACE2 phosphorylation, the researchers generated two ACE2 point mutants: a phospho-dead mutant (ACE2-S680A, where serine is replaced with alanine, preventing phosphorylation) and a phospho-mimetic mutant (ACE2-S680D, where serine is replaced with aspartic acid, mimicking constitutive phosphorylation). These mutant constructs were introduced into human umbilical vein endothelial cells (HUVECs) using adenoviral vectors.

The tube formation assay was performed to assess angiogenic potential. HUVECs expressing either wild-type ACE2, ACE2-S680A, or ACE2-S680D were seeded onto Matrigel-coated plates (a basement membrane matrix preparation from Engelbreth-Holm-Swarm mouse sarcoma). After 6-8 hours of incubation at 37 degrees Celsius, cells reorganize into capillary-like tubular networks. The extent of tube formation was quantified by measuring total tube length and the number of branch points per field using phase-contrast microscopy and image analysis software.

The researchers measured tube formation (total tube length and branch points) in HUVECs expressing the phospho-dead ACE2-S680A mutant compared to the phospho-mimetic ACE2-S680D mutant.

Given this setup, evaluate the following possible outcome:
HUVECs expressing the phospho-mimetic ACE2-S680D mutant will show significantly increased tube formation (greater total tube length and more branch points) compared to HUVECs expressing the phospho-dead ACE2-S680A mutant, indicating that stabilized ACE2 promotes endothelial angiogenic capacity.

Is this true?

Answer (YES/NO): NO